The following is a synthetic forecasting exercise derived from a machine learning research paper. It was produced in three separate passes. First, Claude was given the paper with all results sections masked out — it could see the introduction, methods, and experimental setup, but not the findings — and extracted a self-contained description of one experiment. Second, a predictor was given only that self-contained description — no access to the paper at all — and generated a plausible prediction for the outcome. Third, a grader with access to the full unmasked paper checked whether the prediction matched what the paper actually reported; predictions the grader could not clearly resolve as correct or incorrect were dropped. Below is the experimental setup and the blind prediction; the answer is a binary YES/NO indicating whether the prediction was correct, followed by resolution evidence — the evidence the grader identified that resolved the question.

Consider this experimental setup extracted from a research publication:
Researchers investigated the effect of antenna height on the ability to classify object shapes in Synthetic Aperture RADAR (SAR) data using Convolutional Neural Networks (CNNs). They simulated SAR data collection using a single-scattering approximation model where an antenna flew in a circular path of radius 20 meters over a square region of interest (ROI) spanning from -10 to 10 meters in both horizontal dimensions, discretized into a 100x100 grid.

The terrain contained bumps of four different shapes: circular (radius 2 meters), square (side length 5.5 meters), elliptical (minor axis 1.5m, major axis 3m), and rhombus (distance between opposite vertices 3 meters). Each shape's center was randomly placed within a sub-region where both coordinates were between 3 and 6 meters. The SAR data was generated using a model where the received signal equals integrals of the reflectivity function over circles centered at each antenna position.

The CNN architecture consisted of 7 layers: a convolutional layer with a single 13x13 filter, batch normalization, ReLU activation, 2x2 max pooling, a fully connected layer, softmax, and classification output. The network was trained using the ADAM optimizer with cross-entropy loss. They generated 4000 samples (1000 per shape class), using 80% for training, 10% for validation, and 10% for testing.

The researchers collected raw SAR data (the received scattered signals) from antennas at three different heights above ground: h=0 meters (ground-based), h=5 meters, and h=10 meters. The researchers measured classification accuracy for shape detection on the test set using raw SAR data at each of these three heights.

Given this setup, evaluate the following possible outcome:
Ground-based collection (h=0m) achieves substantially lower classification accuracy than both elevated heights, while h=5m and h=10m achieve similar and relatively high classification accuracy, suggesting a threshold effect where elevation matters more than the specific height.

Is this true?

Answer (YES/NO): NO